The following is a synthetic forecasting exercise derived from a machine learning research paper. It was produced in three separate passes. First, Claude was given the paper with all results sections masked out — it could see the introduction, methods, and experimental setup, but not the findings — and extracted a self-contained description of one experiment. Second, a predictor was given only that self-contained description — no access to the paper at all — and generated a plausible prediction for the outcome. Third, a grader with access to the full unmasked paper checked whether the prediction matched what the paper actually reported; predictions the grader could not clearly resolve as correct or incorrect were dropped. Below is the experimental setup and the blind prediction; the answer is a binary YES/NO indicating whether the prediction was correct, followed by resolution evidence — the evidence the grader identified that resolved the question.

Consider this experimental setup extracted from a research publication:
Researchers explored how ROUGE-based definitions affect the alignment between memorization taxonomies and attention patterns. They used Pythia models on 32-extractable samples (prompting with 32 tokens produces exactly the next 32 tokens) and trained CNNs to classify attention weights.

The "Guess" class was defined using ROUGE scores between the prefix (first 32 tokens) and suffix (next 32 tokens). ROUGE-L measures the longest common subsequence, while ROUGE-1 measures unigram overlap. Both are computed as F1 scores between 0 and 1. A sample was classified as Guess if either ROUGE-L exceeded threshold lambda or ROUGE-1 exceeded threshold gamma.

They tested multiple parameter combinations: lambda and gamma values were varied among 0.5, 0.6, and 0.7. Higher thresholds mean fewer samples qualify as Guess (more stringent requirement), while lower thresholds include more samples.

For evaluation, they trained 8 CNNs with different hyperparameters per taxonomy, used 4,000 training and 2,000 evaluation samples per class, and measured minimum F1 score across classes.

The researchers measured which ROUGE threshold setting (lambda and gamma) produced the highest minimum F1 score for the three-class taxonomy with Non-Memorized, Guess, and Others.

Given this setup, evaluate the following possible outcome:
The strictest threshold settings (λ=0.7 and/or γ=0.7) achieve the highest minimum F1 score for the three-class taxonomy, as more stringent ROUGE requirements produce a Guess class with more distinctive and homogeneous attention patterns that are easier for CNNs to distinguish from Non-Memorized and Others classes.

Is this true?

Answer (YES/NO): NO